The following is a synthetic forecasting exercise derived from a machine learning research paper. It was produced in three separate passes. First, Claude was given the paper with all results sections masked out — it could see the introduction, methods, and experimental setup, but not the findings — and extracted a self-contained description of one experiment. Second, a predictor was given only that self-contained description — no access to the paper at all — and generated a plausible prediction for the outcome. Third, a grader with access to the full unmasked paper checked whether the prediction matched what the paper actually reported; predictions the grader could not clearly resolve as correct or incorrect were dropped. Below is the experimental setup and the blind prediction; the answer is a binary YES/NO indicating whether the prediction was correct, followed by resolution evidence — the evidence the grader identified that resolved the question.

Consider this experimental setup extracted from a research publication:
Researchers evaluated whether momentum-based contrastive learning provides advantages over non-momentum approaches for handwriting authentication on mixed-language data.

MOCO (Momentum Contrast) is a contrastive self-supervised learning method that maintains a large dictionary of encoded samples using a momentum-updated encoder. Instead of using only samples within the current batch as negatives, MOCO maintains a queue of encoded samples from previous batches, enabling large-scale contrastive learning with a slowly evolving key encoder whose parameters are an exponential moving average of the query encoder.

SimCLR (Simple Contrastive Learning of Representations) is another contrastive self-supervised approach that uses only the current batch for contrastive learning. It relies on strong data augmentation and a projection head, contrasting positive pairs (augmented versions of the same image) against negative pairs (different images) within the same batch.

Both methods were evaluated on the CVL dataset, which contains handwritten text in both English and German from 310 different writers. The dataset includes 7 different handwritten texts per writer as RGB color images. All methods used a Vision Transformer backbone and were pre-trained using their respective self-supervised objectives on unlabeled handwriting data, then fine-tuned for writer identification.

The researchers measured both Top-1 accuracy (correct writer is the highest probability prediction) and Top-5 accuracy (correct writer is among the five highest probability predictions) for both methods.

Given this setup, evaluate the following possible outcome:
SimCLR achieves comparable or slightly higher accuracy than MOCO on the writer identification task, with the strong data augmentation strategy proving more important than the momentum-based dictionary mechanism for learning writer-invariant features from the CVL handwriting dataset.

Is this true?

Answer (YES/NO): NO